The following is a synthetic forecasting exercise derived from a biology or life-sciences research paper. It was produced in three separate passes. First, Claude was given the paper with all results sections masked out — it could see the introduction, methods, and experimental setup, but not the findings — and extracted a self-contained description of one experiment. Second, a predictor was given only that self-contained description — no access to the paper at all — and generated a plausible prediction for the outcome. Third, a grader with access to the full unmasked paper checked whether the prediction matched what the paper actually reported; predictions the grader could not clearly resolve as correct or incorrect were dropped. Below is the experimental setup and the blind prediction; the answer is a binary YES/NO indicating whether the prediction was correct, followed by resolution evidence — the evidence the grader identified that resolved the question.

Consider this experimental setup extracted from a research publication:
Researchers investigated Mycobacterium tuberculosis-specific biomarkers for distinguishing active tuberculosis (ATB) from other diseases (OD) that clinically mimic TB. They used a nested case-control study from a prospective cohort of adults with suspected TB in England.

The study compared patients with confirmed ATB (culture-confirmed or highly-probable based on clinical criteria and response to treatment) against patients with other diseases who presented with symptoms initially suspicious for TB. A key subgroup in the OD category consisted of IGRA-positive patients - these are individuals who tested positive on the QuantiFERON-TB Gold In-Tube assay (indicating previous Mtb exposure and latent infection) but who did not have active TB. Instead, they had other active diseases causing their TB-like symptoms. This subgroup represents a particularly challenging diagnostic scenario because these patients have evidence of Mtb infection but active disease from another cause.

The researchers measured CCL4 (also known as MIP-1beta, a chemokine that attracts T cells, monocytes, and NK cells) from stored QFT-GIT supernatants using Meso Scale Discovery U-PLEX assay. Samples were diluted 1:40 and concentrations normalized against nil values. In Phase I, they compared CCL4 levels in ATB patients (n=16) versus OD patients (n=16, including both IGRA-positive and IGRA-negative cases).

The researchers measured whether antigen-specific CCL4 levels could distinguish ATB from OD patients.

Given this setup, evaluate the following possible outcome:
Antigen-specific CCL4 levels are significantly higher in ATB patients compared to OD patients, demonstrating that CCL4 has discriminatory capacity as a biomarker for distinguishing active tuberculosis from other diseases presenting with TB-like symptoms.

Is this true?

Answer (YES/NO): NO